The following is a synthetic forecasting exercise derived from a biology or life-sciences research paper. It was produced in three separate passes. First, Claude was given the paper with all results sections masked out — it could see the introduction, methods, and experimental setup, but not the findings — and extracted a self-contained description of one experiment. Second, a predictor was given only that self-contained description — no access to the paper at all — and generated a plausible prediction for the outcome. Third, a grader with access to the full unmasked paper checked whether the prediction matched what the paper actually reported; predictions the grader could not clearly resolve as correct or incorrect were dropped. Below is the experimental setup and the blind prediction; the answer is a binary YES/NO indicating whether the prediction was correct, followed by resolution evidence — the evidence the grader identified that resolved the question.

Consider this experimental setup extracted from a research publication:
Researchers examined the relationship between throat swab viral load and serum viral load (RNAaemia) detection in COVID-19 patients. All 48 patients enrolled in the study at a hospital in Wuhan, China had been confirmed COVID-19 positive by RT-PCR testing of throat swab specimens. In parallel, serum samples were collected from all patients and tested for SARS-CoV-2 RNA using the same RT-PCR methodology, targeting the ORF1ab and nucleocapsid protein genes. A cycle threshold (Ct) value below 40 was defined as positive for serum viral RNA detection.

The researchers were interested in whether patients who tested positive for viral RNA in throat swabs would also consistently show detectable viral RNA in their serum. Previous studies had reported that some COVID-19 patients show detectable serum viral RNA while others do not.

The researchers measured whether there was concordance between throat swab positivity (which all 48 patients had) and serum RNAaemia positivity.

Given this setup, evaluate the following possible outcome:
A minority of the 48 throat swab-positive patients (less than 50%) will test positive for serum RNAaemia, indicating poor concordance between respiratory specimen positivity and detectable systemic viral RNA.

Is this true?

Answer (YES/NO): YES